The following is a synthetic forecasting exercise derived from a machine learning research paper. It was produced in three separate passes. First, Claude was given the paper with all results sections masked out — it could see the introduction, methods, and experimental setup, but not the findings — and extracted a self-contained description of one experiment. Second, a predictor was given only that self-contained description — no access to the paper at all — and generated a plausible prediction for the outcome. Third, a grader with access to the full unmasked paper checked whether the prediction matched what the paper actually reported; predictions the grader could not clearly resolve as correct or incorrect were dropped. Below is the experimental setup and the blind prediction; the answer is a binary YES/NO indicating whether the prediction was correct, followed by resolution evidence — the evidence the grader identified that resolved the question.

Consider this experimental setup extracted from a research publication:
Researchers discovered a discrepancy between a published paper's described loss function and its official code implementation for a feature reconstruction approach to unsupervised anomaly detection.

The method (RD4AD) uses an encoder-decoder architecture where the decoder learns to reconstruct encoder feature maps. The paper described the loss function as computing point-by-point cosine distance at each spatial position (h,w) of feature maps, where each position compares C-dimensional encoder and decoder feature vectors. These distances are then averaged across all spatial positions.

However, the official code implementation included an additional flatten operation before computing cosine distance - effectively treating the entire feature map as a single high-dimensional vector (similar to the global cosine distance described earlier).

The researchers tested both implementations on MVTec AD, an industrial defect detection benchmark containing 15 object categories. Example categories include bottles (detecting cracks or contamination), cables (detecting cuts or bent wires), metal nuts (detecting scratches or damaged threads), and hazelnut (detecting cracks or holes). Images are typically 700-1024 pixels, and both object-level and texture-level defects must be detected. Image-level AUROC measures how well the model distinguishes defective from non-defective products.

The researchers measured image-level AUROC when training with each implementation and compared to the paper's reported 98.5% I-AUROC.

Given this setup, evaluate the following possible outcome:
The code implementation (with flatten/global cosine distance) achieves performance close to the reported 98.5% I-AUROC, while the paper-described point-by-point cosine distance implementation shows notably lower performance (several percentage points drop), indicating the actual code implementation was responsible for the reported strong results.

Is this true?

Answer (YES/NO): YES